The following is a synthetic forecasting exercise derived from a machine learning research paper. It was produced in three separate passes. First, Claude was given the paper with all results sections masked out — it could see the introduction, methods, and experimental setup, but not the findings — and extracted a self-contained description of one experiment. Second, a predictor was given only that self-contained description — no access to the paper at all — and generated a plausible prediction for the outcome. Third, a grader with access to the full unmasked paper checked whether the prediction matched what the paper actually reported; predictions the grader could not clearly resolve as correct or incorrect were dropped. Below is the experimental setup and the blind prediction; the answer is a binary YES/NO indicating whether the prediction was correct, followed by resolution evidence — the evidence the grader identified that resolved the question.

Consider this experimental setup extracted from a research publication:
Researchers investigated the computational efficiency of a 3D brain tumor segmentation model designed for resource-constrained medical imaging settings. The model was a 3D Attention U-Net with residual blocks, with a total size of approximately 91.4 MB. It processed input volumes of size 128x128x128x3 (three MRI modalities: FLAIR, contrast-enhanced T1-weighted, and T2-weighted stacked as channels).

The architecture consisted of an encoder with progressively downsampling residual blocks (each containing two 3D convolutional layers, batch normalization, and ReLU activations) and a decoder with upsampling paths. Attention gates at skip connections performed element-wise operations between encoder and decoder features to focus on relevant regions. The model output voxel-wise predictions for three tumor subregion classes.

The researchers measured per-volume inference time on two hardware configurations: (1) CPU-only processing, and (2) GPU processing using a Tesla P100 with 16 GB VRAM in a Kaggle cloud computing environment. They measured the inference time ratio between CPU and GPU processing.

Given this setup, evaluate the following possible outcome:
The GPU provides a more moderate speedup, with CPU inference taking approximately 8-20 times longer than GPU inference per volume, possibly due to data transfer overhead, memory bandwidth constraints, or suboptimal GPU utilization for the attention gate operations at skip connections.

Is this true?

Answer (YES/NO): NO